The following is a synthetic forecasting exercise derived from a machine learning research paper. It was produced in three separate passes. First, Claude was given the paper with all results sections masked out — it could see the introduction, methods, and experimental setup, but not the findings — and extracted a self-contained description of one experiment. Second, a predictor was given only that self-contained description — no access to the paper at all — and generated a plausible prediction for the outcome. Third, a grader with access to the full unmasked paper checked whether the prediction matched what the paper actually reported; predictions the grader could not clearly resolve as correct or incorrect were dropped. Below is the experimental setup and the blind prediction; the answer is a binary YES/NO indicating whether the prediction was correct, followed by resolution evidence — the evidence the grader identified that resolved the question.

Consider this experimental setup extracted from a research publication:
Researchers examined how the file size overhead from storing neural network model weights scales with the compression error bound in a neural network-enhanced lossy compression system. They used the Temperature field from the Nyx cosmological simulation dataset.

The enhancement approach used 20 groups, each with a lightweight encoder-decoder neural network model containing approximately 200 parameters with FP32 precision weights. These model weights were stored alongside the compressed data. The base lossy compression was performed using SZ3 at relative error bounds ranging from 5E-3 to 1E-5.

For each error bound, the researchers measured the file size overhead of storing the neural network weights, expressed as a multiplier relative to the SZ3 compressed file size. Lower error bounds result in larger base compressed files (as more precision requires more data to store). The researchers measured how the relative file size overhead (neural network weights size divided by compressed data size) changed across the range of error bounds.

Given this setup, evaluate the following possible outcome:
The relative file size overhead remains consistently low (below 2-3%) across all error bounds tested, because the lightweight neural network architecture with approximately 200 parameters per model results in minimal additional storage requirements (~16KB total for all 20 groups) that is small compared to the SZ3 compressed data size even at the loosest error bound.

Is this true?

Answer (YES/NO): NO